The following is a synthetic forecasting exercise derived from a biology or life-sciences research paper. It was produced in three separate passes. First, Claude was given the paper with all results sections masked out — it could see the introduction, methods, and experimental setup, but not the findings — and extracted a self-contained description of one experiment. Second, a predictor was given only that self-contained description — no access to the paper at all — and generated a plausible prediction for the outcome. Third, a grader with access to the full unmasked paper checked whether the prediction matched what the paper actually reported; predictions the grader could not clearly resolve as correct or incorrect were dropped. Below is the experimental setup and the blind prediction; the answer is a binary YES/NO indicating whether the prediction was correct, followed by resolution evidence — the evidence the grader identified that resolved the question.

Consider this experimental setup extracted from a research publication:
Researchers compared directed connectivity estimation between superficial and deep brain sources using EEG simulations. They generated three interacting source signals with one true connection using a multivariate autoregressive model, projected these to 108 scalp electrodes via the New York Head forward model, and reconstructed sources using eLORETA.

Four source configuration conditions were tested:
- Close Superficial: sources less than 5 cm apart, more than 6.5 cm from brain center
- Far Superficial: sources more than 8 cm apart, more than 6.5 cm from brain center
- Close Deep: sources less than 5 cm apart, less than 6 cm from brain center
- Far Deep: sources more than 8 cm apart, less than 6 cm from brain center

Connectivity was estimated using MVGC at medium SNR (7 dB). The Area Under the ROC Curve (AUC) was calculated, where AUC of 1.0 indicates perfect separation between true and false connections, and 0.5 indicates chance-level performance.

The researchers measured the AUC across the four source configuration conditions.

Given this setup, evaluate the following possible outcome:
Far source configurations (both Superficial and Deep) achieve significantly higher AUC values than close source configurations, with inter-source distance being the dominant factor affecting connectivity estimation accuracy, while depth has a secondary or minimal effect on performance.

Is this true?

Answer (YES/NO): NO